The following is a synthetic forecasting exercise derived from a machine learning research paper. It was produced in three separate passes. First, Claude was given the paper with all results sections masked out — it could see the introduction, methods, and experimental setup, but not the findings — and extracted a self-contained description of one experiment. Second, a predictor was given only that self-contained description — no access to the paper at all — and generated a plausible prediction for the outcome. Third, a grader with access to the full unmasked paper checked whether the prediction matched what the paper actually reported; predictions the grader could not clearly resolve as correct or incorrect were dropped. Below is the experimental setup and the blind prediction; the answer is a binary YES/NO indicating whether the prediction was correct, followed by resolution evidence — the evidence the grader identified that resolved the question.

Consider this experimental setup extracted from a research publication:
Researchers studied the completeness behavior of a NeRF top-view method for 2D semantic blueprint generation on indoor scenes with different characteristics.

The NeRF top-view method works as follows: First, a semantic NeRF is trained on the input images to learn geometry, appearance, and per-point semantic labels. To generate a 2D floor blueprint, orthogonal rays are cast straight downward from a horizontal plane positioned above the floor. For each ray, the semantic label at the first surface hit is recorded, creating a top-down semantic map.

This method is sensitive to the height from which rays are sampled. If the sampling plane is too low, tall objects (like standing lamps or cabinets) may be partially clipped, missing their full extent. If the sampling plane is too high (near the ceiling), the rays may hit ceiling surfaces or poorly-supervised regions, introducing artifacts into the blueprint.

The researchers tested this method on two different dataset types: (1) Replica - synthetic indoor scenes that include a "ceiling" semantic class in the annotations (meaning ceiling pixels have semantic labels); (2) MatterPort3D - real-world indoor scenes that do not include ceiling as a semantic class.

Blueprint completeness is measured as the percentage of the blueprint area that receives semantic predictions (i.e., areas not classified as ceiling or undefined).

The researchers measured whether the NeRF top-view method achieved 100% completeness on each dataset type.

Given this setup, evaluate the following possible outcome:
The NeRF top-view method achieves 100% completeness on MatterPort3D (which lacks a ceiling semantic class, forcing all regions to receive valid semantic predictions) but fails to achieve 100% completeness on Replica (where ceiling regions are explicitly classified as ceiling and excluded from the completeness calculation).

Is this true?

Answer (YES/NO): YES